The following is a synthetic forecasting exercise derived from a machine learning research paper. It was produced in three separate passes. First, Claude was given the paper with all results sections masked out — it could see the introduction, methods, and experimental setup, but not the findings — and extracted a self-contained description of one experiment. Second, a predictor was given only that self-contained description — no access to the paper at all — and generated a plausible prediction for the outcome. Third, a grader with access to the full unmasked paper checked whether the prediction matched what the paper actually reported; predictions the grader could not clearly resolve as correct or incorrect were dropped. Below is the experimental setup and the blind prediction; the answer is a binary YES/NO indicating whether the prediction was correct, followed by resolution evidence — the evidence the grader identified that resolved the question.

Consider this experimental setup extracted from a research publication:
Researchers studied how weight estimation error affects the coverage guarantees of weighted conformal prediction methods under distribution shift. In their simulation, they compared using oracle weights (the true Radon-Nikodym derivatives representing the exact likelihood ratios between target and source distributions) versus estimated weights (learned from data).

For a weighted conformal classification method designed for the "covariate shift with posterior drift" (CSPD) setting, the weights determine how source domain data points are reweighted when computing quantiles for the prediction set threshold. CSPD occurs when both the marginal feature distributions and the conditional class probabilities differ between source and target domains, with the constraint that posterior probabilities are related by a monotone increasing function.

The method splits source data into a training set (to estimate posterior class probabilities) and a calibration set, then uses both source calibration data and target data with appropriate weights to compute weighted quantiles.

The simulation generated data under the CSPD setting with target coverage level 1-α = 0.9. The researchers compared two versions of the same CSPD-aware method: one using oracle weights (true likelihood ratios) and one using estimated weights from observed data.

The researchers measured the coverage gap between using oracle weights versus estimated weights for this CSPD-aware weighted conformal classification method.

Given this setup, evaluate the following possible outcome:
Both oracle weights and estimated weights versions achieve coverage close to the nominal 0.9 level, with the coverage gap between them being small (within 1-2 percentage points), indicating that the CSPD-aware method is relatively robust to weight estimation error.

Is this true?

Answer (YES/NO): NO